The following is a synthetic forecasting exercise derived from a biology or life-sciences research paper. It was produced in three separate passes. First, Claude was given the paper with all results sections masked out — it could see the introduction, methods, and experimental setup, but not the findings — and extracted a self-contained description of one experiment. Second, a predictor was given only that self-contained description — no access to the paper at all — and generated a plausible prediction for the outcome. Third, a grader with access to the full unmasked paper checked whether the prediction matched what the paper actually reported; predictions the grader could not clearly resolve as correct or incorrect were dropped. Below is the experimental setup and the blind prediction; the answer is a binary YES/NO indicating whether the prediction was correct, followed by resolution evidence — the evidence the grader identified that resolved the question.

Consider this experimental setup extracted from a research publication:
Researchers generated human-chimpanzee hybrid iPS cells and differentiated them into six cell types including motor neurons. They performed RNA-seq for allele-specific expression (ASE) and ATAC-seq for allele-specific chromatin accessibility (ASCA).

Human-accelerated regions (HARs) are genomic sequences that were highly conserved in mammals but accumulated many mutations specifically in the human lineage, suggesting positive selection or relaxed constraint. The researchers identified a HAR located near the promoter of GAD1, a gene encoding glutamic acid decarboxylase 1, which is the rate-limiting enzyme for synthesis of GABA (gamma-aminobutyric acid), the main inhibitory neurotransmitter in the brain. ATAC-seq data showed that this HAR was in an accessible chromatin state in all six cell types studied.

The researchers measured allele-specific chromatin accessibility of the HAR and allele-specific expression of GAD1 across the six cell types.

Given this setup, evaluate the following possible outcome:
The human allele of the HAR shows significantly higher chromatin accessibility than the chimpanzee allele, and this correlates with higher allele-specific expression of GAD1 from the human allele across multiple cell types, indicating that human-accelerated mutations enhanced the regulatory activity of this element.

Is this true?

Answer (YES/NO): NO